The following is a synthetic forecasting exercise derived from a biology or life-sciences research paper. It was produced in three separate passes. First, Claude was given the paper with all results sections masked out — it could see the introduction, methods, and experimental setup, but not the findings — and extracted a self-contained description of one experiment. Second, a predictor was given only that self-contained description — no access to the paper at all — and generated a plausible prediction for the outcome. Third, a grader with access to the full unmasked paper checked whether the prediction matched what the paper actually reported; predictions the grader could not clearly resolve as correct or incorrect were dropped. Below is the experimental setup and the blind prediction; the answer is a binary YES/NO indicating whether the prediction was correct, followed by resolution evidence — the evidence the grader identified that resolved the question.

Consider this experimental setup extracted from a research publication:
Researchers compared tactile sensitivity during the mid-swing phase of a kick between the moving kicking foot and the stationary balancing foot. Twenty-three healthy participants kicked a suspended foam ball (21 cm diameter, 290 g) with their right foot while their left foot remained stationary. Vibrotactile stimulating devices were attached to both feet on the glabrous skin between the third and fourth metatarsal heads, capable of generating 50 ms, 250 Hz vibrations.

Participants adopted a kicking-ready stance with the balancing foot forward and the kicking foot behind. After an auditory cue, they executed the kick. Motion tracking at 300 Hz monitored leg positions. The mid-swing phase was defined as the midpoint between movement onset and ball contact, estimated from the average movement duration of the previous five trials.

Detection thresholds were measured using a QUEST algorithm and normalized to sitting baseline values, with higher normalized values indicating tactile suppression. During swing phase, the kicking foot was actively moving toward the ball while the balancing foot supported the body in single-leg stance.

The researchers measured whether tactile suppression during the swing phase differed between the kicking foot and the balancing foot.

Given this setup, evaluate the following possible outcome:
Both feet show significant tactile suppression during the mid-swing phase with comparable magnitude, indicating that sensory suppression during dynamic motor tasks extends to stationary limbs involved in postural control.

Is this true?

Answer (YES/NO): NO